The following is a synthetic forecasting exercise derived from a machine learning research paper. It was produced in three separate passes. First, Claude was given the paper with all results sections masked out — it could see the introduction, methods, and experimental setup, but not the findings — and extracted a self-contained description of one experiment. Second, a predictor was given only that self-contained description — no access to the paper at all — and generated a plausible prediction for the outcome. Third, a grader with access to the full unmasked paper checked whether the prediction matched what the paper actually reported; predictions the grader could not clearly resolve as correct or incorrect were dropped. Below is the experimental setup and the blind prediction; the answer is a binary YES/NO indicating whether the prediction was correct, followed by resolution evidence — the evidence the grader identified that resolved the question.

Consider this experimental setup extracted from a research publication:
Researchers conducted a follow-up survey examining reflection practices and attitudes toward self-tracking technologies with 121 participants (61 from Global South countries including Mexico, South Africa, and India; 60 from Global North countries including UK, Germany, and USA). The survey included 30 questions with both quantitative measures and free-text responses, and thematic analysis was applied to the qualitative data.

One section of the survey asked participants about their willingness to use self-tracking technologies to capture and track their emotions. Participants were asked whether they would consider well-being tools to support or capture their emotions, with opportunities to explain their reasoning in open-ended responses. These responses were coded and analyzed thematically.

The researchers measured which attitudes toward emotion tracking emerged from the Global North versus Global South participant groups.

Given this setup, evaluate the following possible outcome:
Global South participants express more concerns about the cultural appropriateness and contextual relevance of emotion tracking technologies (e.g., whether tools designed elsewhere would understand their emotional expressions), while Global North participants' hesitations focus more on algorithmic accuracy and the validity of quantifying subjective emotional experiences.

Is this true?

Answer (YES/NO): NO